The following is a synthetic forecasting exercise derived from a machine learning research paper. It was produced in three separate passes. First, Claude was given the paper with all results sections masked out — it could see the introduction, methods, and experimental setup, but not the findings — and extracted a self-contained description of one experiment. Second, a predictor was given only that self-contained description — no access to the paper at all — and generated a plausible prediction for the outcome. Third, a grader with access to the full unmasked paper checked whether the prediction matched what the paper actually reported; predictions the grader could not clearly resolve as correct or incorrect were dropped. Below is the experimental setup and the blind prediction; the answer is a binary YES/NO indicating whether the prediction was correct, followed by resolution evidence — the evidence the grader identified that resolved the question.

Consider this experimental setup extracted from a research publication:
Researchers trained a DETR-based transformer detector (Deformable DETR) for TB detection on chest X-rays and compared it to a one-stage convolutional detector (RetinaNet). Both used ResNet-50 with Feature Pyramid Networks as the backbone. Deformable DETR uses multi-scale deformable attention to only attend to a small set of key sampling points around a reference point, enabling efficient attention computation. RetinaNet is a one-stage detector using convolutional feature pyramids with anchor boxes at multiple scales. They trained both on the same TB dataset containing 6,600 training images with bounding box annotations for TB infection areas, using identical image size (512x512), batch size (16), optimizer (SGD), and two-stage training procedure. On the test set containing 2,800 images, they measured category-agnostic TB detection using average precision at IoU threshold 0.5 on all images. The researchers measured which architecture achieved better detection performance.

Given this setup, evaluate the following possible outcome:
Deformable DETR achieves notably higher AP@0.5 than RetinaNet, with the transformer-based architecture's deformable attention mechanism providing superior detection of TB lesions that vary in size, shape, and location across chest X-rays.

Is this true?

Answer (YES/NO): NO